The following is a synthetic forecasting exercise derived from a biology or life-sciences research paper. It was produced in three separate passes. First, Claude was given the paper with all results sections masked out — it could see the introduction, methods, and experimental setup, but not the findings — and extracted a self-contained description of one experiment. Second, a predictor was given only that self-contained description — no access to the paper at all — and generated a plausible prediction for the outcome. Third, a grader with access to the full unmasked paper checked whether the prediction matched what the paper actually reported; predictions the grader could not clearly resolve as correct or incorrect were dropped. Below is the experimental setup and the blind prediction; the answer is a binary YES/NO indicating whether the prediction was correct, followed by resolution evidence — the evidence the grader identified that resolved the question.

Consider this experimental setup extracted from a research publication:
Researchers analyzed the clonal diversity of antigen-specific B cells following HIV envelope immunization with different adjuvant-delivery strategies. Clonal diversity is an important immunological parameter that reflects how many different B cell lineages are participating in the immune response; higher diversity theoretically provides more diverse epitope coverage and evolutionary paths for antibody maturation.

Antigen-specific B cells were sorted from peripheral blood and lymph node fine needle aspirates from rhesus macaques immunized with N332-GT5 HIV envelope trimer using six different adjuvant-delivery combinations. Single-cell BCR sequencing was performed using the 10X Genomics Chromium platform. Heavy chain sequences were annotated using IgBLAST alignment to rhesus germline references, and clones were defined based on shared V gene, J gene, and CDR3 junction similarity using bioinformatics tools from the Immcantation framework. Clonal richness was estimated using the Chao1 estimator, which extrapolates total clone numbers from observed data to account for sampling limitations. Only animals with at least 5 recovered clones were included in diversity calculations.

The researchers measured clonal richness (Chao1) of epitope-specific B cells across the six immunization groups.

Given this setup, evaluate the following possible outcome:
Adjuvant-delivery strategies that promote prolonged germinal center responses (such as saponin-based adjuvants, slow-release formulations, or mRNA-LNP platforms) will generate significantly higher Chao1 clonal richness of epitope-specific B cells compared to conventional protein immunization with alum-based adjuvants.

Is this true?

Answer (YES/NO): NO